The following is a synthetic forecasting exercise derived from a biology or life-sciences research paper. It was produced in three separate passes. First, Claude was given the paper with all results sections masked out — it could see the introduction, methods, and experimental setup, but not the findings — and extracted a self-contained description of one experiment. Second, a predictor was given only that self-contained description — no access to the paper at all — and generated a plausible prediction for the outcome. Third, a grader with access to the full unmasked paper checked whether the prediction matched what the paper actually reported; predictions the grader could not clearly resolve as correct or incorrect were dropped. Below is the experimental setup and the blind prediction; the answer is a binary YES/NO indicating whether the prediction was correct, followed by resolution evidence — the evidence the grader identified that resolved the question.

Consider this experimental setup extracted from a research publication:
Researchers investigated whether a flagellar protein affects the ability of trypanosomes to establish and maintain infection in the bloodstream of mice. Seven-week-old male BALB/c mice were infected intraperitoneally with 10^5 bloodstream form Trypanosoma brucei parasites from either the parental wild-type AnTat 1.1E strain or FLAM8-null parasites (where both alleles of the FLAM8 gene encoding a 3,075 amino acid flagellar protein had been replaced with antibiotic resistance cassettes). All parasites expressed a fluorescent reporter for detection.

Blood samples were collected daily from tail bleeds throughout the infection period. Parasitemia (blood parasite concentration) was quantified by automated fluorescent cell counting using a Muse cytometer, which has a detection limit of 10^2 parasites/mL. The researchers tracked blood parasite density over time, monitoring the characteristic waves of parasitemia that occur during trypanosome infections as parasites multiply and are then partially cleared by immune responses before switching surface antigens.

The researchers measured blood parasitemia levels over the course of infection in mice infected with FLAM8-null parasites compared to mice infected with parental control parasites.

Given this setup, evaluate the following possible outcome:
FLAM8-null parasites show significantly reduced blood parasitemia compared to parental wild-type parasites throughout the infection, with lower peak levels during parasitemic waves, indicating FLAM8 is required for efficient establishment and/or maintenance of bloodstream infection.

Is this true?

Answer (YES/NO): NO